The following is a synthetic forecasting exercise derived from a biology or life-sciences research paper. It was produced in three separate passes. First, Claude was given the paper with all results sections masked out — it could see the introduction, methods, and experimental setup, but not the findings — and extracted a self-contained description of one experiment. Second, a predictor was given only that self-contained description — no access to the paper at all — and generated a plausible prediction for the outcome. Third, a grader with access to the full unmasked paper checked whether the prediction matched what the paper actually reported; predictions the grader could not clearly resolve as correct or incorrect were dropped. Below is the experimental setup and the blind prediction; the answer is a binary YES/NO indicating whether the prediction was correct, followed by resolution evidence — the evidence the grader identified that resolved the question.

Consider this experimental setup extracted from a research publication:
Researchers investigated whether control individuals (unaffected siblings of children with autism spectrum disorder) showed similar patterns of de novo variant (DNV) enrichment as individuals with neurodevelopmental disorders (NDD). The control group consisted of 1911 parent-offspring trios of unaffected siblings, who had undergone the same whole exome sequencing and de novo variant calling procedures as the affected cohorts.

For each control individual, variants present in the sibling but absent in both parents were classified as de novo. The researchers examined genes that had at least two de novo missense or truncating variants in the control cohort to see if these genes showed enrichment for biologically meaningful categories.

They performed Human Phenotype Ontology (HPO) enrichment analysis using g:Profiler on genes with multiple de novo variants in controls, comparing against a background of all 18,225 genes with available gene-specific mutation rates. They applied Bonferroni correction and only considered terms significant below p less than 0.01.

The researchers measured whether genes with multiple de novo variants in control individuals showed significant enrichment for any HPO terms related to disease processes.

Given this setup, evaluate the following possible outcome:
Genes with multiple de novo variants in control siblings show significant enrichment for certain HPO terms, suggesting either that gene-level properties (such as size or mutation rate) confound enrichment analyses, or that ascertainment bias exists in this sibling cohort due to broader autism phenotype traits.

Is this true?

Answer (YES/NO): NO